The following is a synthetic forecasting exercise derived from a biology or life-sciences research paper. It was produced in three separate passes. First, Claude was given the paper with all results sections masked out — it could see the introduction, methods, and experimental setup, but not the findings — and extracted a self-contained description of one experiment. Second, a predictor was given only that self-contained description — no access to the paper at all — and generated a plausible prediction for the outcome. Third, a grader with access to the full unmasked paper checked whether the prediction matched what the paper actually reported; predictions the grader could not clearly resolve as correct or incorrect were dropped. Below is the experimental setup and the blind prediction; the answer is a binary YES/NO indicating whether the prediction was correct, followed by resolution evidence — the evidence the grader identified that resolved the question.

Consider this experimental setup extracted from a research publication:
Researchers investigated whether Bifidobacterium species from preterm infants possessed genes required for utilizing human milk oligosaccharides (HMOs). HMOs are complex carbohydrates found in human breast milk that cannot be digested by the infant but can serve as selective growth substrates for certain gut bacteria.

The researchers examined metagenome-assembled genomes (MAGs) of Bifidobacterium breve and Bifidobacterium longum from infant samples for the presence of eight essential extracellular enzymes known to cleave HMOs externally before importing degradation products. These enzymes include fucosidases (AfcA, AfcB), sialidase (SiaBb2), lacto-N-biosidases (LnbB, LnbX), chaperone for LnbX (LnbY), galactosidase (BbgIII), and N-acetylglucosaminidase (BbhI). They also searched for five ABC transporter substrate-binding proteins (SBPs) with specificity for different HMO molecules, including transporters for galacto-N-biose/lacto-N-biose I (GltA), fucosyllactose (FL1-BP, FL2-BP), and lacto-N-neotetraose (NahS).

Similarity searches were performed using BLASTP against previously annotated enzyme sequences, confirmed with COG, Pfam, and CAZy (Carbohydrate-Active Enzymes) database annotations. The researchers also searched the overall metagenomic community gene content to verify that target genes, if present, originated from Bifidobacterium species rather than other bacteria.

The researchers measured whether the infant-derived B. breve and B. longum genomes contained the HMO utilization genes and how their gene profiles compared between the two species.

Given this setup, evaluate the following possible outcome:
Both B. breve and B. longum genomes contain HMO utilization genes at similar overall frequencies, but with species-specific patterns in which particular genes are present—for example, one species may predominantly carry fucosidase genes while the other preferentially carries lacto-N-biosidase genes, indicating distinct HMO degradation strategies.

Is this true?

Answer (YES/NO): NO